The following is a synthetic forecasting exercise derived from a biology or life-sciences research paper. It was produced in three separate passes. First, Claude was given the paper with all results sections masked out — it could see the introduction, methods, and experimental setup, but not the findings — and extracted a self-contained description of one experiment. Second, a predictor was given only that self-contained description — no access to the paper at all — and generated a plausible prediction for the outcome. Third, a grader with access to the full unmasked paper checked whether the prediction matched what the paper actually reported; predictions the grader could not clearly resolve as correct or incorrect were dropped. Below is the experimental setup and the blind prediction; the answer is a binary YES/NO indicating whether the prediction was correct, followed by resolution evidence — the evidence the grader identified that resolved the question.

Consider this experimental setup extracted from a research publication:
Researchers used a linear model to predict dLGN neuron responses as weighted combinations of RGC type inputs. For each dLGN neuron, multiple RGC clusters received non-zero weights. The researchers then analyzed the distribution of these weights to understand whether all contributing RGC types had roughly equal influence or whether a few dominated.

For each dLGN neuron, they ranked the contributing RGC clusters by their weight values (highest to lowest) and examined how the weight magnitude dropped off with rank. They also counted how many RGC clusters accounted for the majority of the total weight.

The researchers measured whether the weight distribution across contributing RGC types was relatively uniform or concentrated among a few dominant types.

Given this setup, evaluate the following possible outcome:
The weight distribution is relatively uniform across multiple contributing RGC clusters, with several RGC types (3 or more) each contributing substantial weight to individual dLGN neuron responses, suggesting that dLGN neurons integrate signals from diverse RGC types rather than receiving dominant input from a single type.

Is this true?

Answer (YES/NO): NO